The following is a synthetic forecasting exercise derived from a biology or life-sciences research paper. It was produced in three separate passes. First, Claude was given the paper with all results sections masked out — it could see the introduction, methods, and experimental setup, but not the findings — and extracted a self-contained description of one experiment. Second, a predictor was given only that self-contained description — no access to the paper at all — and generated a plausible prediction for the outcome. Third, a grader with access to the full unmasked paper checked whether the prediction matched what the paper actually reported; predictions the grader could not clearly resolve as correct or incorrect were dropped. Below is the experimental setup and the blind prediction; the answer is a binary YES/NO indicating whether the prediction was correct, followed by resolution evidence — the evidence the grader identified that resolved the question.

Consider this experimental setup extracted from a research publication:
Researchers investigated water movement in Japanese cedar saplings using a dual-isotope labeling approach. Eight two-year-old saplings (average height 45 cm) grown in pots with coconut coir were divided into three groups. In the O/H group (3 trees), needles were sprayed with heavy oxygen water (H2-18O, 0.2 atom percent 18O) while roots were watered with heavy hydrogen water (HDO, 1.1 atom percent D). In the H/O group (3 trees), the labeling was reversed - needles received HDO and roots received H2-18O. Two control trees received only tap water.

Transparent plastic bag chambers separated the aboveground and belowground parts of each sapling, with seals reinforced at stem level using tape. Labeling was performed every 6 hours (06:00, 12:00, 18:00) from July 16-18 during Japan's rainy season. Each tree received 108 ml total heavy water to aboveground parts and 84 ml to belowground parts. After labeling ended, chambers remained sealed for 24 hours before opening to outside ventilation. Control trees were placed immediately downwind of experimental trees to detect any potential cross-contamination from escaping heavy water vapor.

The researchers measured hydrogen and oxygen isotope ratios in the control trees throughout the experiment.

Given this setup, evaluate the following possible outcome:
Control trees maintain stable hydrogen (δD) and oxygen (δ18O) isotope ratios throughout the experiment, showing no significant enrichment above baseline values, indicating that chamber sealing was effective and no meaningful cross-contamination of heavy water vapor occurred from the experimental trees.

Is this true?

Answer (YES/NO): NO